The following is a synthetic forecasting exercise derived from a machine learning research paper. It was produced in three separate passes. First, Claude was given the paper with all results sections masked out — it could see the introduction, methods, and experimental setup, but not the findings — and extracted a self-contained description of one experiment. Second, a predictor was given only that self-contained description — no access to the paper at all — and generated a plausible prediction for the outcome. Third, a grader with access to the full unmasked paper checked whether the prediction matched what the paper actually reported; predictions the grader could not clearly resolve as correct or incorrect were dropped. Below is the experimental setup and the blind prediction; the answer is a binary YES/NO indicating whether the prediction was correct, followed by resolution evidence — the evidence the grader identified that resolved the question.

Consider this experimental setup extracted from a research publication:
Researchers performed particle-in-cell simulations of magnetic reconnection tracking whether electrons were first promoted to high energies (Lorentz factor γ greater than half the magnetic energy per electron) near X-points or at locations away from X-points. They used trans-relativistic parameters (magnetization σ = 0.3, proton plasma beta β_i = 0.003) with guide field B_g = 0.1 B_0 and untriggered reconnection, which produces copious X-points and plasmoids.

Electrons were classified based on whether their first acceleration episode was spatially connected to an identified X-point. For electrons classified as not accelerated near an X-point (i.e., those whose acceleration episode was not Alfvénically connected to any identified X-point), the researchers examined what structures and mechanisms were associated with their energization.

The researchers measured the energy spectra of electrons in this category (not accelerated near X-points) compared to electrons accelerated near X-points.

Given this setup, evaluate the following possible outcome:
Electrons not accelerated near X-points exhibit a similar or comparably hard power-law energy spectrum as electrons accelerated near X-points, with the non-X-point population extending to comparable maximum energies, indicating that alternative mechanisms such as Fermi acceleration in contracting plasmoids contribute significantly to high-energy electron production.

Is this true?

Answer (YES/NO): NO